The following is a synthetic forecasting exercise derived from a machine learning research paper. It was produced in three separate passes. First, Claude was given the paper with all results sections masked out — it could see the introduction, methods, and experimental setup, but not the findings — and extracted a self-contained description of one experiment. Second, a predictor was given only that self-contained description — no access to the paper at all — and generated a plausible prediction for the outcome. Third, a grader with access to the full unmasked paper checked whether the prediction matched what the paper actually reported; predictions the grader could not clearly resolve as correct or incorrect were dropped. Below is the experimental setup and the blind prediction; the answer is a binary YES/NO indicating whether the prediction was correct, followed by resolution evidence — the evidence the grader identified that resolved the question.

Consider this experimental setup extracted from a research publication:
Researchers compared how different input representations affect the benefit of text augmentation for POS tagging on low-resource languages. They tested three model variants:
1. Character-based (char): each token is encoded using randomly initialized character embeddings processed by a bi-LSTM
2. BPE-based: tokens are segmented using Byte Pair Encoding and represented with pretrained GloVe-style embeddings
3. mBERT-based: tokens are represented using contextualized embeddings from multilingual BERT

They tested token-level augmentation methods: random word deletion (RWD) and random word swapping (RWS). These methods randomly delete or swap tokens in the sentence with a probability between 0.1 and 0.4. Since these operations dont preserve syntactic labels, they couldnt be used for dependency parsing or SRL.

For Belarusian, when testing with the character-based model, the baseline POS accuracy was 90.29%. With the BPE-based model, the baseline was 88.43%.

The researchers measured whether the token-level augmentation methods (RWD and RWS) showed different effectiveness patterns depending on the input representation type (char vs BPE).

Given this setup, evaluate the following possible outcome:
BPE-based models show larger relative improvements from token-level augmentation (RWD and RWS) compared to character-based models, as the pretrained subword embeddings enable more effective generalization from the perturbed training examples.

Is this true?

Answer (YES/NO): YES